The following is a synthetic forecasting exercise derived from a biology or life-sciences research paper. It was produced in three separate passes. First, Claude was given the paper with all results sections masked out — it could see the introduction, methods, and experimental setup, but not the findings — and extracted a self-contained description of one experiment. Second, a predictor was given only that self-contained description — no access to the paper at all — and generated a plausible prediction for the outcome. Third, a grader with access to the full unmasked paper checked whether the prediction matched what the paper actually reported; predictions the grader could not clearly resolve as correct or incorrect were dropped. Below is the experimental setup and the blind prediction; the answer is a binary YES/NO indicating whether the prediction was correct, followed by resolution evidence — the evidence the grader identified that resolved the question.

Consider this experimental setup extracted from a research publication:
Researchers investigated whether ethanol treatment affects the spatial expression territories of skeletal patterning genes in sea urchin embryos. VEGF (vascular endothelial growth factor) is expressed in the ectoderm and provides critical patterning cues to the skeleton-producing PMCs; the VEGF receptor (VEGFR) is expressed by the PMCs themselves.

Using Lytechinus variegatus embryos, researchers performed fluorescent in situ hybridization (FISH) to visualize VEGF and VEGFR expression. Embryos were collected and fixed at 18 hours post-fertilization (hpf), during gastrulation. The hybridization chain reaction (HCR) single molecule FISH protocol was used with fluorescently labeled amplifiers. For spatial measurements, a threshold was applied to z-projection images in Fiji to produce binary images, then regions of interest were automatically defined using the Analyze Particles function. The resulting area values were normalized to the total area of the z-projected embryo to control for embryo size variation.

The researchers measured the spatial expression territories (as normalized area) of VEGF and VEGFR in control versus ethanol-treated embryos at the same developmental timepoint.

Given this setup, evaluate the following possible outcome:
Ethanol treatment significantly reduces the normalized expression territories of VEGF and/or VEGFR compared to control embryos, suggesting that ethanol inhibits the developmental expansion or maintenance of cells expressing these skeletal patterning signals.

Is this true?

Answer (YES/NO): NO